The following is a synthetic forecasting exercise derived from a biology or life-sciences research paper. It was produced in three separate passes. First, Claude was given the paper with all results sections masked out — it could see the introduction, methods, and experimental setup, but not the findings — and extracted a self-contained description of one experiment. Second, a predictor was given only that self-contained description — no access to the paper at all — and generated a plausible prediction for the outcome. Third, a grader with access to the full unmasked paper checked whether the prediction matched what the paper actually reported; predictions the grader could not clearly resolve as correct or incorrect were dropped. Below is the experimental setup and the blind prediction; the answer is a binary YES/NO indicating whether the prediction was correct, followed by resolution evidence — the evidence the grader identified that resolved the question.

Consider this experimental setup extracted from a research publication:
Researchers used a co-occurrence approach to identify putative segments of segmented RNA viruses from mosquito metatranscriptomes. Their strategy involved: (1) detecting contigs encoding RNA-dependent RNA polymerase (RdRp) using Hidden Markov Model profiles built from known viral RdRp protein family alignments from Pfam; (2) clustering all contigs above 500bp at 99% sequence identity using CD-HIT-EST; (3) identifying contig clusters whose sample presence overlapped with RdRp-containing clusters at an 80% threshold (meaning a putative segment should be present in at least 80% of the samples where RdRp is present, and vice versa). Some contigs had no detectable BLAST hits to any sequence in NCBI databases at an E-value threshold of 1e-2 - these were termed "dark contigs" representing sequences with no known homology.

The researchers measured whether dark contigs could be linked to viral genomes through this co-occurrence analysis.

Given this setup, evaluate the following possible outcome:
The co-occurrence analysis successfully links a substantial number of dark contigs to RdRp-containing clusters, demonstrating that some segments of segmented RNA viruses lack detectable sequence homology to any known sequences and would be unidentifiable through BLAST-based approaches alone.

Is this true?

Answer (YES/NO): YES